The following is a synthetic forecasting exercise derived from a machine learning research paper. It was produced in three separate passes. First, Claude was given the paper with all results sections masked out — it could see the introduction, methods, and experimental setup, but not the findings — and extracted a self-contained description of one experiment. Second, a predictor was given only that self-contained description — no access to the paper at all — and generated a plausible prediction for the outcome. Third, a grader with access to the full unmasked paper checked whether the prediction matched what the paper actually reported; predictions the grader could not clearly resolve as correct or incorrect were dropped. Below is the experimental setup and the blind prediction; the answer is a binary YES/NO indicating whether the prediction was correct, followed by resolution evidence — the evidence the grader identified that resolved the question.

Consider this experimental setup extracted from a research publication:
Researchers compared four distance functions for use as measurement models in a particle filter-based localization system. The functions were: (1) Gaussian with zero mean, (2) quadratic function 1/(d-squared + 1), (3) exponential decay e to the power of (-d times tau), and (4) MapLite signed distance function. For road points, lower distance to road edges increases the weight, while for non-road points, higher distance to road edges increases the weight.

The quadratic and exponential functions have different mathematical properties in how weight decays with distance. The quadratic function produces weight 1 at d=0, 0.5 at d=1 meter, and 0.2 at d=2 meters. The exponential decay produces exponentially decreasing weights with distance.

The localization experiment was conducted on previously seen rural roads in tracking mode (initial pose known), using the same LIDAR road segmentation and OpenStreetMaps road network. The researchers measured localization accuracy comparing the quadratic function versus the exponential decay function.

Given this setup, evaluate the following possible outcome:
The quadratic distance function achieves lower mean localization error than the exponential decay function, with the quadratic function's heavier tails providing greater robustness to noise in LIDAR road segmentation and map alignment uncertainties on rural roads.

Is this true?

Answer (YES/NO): YES